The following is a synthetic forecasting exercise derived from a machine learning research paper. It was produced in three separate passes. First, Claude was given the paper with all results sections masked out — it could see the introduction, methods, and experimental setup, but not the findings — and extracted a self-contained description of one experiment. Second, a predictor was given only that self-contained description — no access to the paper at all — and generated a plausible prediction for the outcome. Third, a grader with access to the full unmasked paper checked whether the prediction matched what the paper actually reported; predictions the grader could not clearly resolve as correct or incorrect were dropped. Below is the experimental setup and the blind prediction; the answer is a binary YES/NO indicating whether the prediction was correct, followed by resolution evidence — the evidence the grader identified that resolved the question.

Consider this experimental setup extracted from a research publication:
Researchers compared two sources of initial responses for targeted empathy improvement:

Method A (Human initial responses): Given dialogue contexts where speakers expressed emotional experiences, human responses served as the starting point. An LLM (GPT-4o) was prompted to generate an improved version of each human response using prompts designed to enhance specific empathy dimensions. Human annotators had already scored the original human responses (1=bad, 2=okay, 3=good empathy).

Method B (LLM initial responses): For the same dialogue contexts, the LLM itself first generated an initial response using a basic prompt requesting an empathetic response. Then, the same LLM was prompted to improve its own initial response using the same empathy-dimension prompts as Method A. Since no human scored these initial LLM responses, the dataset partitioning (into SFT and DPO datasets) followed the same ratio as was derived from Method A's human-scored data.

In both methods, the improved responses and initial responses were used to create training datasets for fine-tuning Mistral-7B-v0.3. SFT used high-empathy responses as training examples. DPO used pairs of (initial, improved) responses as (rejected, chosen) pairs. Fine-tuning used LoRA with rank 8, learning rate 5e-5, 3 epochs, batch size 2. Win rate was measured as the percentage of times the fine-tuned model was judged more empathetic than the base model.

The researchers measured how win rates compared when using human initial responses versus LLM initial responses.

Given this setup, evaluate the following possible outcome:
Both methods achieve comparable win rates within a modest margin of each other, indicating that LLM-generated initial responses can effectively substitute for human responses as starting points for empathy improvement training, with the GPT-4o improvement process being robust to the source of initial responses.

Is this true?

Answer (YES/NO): NO